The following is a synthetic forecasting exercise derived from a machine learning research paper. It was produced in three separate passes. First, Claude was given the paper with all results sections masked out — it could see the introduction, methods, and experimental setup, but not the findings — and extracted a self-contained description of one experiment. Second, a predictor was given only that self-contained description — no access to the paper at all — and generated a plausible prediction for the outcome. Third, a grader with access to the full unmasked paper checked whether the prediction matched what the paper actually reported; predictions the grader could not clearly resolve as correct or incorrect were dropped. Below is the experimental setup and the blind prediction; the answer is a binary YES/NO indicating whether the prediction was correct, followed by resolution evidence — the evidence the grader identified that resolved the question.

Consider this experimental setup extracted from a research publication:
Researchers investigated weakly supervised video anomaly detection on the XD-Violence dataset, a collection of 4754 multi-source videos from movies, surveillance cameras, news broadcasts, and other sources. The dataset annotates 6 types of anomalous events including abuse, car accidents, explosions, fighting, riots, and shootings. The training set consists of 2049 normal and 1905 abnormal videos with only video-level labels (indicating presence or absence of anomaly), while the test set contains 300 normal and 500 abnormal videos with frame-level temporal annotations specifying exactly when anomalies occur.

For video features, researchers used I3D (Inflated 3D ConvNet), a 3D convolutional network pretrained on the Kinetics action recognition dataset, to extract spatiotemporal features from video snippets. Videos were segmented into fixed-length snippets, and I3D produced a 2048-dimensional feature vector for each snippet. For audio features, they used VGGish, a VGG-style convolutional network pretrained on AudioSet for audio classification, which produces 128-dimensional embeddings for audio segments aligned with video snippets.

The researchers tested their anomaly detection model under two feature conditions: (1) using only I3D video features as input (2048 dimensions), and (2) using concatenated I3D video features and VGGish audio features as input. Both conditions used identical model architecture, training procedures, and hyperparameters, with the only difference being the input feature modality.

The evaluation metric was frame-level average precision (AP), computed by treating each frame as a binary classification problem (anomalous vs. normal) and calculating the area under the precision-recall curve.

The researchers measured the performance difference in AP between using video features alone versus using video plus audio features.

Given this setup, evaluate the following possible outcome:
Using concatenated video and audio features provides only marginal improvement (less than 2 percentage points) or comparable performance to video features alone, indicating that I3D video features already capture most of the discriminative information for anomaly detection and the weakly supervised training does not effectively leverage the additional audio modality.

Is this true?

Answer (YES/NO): YES